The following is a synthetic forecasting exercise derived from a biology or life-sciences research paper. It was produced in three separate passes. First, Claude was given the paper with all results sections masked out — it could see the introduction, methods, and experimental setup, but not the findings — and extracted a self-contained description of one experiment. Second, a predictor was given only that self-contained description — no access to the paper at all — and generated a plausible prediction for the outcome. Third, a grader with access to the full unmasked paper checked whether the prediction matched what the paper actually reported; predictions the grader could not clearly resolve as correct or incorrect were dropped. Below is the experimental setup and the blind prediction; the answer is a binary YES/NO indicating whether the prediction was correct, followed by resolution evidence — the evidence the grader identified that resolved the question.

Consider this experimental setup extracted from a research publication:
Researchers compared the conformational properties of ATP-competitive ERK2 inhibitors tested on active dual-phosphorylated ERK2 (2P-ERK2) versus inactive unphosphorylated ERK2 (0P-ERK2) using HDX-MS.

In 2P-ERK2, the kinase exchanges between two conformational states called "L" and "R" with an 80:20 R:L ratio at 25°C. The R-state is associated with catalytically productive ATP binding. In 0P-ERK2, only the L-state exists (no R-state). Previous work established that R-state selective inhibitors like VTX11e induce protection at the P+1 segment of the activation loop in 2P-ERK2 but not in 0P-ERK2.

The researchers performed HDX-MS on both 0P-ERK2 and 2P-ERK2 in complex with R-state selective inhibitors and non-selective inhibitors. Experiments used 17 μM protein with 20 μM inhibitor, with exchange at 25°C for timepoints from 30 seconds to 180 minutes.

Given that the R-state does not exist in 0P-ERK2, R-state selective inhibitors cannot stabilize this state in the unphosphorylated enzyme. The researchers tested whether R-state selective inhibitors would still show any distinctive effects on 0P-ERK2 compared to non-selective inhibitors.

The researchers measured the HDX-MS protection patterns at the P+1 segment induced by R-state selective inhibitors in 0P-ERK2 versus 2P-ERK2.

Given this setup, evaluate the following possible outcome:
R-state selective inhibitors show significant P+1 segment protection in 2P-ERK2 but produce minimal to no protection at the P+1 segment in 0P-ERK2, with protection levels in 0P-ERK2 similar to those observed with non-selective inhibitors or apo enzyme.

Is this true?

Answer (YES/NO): YES